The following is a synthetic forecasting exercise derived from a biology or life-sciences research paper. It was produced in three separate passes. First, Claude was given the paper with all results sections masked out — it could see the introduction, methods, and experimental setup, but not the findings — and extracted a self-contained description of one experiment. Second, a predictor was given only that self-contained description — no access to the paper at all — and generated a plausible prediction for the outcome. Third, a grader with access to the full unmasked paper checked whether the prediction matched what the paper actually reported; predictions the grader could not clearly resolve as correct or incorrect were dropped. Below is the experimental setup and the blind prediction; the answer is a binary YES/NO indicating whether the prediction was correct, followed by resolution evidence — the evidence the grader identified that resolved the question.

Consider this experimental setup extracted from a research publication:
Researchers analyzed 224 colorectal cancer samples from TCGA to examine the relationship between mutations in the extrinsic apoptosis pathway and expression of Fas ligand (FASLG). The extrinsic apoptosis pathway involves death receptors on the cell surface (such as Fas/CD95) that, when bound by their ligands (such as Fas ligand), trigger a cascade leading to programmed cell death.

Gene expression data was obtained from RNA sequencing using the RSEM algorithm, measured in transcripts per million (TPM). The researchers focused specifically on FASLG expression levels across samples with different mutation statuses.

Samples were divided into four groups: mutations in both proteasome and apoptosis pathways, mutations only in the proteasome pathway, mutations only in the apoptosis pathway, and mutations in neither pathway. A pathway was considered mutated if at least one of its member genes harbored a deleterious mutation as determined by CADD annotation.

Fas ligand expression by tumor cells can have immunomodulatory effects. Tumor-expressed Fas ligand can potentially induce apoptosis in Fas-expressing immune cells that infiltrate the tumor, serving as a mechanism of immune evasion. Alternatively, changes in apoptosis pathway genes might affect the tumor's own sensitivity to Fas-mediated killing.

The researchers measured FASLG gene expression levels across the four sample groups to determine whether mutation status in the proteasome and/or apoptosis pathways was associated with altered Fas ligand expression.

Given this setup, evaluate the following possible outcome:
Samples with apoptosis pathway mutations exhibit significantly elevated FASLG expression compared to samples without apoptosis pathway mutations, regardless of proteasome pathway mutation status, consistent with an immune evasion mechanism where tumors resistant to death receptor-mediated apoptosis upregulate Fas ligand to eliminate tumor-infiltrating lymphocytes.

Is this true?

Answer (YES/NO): NO